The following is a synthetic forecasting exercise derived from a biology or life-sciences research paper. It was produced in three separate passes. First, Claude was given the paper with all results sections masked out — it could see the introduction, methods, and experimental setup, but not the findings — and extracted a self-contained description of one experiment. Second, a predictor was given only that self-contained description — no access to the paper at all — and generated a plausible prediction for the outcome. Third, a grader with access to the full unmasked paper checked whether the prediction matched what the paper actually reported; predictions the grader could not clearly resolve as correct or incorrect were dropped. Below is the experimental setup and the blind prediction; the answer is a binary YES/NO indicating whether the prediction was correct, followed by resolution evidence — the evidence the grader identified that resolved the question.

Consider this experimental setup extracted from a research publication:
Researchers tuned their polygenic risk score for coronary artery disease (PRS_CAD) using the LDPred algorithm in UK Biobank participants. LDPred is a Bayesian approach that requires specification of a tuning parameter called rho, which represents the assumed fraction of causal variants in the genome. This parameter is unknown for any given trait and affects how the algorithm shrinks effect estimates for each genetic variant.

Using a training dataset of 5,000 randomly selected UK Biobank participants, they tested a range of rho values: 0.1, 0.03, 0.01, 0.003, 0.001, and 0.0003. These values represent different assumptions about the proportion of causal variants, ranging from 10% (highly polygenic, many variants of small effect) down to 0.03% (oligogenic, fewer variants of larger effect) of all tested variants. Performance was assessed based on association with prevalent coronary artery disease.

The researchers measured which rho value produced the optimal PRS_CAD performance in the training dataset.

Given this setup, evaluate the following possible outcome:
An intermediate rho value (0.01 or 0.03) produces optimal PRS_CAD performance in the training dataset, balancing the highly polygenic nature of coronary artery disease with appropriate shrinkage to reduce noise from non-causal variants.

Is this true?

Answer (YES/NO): YES